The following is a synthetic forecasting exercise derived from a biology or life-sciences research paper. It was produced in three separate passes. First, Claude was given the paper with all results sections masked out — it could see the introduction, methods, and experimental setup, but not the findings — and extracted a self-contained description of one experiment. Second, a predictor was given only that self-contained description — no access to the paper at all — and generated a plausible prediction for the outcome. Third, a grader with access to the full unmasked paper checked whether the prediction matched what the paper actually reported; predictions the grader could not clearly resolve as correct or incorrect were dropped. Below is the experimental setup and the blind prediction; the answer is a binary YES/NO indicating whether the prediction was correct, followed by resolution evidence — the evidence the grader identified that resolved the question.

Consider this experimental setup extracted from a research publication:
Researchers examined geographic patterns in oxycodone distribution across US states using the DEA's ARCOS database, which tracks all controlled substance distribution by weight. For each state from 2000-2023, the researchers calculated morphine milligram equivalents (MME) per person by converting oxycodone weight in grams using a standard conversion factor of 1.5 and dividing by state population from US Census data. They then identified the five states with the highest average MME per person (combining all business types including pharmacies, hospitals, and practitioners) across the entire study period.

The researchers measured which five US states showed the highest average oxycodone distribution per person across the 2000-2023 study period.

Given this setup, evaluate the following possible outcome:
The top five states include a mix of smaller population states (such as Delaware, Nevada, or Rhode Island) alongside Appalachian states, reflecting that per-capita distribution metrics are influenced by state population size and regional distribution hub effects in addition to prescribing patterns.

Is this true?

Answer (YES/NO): NO